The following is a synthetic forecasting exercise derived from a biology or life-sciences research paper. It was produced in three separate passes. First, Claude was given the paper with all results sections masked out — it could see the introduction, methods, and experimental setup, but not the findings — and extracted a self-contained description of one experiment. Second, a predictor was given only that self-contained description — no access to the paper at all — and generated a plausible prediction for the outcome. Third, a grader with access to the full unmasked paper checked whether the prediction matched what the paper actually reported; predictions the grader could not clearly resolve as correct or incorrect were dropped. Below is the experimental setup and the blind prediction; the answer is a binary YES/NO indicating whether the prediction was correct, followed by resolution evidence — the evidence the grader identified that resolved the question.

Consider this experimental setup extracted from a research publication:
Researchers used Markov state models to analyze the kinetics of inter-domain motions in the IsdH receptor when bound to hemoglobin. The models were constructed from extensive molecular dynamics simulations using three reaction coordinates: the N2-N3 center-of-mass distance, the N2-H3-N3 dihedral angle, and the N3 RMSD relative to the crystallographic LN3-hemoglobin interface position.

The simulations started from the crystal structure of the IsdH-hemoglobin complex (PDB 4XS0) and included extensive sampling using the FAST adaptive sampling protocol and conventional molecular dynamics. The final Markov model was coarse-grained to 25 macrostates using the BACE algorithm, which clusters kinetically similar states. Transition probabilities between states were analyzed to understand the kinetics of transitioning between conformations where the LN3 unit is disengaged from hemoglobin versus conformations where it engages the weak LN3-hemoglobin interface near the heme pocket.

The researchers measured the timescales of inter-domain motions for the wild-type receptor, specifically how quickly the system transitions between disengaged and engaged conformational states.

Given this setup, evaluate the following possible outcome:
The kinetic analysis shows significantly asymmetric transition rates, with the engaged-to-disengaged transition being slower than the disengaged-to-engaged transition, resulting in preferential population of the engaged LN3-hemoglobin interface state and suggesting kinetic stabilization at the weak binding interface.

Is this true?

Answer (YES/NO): NO